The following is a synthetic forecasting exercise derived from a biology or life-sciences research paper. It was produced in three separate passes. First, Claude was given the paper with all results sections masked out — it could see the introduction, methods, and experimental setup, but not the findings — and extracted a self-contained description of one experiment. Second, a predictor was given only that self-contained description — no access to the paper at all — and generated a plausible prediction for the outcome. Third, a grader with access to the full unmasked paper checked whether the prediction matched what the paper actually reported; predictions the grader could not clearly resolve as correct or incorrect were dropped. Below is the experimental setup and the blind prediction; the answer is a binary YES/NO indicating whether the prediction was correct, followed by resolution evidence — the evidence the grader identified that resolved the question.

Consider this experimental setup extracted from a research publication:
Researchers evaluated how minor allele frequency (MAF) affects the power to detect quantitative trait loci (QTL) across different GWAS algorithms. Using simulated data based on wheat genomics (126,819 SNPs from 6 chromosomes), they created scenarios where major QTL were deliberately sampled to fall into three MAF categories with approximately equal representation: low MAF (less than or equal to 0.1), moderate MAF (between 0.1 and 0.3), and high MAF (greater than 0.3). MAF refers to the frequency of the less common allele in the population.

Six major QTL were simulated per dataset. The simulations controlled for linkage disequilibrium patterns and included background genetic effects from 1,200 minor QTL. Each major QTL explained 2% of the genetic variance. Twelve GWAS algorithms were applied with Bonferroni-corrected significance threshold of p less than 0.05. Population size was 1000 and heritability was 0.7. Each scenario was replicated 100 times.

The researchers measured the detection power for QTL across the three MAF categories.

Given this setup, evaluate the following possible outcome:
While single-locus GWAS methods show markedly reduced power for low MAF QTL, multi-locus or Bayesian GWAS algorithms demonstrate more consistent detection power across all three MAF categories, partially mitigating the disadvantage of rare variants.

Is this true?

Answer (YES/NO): NO